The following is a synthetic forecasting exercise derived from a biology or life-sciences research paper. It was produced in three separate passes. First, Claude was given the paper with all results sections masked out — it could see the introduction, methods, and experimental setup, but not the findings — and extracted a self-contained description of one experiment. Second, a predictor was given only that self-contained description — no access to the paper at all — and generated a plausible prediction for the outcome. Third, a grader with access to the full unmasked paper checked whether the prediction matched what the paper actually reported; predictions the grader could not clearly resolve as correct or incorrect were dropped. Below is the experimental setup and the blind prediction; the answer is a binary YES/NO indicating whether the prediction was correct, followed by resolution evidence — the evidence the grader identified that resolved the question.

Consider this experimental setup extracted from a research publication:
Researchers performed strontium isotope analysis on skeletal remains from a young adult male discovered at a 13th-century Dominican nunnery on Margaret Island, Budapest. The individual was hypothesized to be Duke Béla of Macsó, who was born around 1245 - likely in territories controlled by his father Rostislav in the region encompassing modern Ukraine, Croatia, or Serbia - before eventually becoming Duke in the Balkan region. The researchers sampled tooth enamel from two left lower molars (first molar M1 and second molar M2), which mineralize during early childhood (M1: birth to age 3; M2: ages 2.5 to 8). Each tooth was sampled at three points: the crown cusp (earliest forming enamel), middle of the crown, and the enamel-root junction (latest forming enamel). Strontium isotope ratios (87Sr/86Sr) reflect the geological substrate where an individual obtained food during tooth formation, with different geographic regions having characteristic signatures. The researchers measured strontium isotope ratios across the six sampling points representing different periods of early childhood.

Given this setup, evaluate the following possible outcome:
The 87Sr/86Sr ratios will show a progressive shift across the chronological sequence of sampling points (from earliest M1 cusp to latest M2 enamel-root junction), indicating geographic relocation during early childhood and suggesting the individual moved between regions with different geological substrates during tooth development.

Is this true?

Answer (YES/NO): NO